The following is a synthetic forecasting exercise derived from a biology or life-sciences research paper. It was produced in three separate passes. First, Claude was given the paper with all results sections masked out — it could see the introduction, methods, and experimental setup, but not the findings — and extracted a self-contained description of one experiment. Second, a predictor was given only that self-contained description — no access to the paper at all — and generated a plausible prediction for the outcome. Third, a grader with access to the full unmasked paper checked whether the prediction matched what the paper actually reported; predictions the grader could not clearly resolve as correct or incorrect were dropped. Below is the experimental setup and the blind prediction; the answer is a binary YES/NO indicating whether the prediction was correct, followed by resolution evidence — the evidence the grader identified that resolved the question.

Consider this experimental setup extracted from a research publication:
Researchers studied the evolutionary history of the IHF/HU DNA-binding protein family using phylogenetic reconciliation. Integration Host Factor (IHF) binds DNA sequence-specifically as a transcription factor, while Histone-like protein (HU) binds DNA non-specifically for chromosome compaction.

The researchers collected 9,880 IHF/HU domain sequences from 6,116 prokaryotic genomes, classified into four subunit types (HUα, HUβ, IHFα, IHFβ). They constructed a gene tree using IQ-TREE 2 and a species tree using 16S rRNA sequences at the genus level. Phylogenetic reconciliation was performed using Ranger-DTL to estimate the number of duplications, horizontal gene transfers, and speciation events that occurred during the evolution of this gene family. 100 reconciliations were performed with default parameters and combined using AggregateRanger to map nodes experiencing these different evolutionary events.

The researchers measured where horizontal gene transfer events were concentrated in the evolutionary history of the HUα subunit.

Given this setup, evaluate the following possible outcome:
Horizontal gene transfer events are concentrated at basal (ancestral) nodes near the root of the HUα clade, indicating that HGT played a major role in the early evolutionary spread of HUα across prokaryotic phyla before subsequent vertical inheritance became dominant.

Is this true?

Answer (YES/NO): NO